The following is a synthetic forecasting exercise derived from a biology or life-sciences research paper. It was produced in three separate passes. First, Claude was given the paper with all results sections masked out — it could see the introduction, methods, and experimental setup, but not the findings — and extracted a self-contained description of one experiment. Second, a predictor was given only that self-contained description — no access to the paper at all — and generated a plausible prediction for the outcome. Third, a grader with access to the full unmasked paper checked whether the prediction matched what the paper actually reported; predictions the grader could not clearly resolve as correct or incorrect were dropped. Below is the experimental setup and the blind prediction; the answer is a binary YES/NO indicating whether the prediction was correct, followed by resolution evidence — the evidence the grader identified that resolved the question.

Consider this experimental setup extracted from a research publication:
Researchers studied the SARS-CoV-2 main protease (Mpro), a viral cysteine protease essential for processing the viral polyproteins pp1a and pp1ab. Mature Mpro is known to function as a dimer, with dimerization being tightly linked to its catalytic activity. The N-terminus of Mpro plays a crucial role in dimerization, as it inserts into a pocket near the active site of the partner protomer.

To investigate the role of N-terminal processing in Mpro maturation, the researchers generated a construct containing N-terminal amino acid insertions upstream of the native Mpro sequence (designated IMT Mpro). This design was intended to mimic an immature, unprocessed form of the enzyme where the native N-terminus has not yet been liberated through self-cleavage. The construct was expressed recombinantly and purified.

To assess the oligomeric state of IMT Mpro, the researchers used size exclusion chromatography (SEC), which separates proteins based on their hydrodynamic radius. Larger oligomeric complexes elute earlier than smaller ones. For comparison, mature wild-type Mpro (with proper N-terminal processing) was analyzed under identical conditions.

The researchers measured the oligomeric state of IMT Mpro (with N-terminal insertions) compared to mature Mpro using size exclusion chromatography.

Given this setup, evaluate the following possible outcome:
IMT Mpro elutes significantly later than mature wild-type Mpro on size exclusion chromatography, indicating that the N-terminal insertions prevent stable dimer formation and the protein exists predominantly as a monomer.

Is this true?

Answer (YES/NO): YES